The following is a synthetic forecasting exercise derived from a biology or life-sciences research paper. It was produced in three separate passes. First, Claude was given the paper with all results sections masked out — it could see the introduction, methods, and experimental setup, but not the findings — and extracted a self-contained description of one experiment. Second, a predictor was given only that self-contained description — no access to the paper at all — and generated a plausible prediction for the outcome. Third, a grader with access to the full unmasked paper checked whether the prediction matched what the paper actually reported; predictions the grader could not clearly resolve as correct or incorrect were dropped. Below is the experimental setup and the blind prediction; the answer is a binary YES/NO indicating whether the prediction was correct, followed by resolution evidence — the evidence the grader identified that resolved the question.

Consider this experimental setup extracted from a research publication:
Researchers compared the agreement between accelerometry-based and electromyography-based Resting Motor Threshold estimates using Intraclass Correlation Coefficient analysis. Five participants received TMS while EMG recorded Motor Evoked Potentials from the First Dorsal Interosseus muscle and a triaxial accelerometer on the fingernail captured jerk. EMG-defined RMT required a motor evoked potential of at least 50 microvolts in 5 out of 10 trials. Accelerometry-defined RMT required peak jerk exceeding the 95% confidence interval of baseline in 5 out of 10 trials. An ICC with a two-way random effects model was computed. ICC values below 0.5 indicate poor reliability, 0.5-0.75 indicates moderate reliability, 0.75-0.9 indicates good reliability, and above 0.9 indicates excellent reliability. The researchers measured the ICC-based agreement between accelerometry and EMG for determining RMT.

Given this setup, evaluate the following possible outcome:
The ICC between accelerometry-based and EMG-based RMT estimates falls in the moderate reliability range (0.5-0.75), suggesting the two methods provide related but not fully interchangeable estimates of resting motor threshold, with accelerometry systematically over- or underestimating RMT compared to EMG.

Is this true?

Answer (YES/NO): YES